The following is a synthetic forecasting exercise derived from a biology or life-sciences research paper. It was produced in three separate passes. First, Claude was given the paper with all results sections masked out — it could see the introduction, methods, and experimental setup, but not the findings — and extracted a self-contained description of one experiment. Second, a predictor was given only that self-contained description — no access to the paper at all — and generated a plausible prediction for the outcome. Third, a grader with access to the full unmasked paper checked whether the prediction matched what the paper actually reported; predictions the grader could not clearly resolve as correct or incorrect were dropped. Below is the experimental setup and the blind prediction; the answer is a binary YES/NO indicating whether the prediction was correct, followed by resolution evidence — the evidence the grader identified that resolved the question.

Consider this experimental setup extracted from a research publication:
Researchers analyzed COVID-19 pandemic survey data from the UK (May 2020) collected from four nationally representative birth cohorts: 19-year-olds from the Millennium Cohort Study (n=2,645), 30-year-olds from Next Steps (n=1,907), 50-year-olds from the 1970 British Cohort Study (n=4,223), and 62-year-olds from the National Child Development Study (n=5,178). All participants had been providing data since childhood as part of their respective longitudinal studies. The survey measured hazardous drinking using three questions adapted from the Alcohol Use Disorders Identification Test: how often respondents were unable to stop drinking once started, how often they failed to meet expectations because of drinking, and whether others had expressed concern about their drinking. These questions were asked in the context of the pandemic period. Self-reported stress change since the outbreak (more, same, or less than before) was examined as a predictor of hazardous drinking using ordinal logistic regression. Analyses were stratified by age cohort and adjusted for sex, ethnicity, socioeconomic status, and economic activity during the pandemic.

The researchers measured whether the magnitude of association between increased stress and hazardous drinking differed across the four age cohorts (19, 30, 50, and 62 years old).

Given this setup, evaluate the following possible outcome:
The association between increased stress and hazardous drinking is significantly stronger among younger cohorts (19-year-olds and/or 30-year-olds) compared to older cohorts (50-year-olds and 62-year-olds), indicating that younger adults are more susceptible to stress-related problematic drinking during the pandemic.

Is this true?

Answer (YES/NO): NO